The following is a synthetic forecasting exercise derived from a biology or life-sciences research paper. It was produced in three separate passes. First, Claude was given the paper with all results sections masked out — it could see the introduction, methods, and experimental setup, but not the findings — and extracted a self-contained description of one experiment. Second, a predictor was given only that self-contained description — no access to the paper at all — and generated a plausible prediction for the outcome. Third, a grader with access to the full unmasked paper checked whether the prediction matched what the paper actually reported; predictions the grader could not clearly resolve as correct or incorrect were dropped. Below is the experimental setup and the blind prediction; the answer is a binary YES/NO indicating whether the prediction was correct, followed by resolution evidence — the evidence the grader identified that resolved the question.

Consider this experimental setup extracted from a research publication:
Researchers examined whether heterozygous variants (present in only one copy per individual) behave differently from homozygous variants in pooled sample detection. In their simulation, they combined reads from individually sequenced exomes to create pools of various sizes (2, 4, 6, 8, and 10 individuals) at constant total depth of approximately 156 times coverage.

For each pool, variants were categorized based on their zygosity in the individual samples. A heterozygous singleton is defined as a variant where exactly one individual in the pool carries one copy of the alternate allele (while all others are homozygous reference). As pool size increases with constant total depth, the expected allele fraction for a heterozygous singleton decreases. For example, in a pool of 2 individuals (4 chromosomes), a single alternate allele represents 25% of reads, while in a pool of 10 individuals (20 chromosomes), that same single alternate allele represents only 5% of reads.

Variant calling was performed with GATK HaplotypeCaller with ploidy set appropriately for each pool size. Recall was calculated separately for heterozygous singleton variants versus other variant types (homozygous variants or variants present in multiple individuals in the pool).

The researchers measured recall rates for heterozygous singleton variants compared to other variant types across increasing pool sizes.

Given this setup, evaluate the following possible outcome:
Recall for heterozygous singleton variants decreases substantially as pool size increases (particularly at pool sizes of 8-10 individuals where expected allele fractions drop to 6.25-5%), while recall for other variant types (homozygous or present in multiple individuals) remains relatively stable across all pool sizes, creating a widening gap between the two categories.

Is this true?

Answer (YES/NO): YES